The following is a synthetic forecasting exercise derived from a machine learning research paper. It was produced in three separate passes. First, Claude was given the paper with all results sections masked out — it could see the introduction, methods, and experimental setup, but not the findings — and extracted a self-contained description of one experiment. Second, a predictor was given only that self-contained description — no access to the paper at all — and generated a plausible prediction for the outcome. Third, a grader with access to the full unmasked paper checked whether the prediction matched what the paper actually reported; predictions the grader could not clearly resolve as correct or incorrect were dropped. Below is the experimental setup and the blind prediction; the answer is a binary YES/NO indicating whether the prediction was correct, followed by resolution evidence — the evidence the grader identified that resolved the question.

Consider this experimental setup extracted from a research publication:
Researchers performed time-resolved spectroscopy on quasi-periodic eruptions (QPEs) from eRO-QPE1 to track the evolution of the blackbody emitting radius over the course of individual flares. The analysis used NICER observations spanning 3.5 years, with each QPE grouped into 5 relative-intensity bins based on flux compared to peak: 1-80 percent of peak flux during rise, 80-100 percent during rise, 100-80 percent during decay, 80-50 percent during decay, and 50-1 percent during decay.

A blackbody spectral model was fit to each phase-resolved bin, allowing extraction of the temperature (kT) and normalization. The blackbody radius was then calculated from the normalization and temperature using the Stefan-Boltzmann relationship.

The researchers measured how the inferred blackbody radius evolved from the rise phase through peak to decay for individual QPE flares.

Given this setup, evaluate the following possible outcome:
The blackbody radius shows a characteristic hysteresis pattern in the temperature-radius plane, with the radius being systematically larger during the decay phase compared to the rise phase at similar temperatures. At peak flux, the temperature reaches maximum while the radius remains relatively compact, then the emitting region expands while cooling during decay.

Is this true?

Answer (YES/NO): NO